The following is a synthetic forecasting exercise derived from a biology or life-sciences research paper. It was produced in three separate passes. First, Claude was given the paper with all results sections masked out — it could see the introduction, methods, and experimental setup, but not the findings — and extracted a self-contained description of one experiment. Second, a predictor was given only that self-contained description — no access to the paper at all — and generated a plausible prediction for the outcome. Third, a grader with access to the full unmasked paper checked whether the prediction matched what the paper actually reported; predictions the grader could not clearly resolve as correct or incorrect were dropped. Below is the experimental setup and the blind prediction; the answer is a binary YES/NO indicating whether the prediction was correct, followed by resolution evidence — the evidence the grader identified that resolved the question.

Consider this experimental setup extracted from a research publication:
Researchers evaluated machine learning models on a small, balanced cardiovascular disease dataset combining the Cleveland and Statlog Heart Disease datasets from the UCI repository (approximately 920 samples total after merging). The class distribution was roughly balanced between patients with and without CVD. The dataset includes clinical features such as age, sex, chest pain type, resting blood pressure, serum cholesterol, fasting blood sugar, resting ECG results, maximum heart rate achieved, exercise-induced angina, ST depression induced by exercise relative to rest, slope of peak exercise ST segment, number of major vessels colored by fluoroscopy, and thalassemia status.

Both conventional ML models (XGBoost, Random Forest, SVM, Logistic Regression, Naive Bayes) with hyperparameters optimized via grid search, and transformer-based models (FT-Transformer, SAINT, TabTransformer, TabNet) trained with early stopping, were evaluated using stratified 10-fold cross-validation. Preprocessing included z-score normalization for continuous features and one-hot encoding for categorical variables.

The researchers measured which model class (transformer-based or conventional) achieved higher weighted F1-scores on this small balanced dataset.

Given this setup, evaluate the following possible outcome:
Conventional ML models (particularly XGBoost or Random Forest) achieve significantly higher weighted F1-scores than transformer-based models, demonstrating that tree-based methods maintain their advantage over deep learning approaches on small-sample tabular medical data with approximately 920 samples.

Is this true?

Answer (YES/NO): NO